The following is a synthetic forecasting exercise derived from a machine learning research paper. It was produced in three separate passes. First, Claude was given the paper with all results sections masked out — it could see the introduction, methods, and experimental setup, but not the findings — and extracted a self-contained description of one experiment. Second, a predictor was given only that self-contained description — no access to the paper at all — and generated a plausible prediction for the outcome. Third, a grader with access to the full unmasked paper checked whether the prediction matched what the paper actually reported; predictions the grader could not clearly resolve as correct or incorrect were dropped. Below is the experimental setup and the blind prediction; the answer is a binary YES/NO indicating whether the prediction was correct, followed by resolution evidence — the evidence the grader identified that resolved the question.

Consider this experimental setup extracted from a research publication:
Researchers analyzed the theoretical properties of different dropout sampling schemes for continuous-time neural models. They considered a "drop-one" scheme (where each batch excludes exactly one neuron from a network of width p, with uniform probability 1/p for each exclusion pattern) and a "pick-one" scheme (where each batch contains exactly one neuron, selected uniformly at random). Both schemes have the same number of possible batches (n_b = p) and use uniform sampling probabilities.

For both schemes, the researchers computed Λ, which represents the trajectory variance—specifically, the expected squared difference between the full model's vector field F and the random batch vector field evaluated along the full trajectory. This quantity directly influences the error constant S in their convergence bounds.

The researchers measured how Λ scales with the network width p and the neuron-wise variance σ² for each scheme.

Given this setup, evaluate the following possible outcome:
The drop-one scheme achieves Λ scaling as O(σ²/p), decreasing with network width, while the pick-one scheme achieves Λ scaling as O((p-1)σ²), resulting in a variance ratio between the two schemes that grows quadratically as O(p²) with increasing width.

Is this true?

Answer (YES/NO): NO